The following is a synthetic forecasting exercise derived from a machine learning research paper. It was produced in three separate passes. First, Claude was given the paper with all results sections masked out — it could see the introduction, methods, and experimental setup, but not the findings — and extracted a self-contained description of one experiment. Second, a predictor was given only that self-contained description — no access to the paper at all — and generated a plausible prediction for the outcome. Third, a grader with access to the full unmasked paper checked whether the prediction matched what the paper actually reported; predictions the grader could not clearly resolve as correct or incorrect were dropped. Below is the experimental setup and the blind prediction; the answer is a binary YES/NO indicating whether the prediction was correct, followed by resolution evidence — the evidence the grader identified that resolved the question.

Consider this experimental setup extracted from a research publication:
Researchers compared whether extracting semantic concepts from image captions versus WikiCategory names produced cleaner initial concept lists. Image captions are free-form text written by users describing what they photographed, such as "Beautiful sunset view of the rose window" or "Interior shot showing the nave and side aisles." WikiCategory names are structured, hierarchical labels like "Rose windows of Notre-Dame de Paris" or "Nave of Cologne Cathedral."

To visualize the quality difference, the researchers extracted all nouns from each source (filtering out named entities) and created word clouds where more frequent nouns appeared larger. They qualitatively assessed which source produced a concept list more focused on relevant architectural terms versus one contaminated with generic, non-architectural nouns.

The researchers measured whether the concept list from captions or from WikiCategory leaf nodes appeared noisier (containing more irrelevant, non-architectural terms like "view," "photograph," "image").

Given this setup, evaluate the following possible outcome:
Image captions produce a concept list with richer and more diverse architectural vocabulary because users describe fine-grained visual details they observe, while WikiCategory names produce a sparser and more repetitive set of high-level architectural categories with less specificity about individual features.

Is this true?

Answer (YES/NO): NO